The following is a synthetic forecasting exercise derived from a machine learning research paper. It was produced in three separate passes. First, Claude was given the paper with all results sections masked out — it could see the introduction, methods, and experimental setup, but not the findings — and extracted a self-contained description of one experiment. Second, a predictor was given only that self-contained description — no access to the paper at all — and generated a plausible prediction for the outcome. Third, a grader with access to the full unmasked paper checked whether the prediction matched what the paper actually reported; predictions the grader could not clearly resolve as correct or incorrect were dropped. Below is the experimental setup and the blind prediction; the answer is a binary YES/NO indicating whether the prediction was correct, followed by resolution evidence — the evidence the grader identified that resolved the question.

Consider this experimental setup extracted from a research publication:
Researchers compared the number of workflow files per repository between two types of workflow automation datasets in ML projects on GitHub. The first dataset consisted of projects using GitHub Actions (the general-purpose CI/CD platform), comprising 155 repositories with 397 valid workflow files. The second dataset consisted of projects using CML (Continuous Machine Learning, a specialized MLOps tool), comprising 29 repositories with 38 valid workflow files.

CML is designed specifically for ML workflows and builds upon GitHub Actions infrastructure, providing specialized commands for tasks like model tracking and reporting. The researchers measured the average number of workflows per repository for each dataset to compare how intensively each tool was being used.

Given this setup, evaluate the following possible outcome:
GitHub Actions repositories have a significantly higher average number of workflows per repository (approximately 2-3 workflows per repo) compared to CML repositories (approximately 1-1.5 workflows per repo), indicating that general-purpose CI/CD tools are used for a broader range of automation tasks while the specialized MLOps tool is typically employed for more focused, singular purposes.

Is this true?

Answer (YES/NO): YES